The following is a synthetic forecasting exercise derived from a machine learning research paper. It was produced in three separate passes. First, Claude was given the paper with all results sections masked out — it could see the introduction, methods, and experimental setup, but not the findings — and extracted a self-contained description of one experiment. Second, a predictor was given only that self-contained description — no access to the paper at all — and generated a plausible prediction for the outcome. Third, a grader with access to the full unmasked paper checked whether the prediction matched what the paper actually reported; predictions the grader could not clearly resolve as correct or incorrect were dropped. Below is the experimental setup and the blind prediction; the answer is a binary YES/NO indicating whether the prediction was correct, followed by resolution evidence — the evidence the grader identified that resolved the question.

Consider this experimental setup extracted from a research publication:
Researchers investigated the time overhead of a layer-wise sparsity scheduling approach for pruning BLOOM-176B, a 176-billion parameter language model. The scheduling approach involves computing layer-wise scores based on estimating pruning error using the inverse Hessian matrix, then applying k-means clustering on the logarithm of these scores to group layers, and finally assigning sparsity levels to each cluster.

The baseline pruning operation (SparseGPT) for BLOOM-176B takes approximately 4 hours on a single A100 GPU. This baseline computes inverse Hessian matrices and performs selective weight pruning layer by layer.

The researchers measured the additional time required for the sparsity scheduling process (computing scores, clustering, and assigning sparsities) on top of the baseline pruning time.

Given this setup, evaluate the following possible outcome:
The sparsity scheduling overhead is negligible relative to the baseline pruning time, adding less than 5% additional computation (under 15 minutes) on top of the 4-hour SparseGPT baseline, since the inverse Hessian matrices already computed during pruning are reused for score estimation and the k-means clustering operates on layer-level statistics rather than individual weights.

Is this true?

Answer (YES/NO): NO